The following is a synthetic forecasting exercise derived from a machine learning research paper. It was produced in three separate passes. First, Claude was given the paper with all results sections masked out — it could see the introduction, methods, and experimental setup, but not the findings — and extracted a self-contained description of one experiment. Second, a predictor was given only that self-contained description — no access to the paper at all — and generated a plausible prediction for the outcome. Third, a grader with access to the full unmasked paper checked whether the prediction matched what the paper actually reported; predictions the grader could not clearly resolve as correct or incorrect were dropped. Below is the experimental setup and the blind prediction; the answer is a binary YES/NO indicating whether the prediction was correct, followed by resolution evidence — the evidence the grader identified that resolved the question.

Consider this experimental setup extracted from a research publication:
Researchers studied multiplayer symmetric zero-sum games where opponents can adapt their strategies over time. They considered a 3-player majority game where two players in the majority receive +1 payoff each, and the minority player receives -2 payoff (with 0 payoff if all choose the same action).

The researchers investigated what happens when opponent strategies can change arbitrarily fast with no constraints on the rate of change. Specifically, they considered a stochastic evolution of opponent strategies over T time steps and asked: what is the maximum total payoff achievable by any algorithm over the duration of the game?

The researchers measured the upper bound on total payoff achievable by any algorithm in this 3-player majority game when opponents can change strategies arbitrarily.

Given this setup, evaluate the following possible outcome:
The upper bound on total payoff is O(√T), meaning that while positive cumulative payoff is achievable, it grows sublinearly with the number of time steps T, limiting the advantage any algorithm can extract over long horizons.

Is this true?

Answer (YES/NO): NO